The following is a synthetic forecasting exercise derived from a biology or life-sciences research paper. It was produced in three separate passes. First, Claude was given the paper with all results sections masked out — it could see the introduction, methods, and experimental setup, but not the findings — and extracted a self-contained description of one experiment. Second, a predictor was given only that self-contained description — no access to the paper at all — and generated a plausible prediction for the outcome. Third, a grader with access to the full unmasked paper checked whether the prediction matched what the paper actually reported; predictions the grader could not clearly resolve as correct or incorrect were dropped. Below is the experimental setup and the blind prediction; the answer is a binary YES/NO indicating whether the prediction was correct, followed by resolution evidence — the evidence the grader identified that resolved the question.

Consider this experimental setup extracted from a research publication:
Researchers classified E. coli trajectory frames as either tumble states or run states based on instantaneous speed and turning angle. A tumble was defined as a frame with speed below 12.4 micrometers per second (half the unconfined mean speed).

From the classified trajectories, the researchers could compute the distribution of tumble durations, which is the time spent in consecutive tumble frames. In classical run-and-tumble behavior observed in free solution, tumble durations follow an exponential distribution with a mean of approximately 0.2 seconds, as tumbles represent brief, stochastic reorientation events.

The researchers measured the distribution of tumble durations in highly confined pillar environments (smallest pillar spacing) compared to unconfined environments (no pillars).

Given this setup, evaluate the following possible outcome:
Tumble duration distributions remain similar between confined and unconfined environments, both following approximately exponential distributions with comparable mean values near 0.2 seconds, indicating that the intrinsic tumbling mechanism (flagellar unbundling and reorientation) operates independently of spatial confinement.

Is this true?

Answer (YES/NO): NO